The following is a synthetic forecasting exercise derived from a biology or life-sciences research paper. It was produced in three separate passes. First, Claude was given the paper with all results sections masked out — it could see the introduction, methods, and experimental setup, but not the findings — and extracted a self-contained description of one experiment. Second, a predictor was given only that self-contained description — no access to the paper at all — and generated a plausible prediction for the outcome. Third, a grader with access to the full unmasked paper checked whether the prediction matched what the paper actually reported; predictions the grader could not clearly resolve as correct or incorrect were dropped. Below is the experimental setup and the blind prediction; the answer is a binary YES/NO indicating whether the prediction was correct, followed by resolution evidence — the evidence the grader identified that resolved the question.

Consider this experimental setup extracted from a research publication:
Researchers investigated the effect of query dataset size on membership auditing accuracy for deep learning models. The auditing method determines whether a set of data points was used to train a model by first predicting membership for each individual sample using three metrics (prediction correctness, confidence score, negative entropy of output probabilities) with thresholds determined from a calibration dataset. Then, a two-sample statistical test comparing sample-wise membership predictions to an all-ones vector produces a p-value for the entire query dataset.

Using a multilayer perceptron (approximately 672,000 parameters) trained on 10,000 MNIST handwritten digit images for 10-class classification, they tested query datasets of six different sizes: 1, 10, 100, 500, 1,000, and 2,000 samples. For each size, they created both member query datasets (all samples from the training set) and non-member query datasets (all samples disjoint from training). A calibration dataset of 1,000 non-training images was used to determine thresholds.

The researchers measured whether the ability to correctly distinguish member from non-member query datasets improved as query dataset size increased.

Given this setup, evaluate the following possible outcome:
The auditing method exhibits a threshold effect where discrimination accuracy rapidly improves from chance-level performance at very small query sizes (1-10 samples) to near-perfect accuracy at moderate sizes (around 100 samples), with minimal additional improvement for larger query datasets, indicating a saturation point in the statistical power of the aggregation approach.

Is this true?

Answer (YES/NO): NO